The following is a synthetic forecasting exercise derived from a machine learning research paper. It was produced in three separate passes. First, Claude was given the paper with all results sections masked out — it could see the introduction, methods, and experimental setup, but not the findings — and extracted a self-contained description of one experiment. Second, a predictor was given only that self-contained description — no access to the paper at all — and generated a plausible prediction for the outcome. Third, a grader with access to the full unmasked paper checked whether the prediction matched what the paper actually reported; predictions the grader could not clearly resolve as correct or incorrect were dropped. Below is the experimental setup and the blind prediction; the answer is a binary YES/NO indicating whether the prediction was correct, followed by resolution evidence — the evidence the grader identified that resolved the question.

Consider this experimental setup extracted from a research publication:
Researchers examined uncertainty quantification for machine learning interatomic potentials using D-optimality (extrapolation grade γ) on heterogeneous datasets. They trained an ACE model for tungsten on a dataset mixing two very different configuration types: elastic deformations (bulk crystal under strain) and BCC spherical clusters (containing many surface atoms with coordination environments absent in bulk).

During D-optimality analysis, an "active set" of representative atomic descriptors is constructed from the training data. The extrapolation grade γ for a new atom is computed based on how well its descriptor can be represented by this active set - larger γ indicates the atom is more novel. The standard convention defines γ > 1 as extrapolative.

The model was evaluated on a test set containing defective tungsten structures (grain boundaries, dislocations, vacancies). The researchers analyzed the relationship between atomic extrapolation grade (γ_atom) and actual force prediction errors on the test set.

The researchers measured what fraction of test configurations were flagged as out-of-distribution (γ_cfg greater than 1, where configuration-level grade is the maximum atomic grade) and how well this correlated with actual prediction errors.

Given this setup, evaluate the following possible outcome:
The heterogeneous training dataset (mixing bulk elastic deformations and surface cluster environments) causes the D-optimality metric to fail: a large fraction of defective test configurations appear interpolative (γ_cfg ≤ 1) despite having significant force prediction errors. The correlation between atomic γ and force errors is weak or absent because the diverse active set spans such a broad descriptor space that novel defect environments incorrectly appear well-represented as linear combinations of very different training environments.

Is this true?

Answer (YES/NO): NO